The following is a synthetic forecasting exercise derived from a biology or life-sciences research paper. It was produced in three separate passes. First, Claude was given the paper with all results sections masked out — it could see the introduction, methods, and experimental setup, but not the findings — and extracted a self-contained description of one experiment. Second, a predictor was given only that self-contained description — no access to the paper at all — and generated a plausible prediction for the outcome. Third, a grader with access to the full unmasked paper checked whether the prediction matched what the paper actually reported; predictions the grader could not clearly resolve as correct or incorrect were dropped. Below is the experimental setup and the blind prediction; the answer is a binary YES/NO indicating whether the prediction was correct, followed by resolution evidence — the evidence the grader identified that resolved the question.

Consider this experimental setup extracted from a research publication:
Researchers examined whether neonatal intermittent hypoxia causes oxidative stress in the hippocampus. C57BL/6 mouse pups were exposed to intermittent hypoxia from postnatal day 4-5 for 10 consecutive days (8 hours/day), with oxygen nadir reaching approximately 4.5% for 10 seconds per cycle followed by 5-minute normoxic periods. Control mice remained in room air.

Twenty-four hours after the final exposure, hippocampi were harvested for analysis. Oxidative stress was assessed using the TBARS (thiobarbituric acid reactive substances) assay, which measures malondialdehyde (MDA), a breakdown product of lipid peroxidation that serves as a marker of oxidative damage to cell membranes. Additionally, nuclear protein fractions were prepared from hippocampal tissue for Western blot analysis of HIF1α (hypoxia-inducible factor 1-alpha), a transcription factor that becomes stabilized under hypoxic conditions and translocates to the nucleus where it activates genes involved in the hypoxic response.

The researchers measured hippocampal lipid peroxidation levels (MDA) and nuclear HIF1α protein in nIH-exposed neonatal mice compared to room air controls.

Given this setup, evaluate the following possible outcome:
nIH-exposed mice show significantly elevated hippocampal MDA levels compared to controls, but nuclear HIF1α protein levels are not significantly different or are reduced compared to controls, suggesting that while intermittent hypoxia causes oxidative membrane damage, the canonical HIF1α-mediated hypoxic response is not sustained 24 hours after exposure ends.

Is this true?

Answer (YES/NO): NO